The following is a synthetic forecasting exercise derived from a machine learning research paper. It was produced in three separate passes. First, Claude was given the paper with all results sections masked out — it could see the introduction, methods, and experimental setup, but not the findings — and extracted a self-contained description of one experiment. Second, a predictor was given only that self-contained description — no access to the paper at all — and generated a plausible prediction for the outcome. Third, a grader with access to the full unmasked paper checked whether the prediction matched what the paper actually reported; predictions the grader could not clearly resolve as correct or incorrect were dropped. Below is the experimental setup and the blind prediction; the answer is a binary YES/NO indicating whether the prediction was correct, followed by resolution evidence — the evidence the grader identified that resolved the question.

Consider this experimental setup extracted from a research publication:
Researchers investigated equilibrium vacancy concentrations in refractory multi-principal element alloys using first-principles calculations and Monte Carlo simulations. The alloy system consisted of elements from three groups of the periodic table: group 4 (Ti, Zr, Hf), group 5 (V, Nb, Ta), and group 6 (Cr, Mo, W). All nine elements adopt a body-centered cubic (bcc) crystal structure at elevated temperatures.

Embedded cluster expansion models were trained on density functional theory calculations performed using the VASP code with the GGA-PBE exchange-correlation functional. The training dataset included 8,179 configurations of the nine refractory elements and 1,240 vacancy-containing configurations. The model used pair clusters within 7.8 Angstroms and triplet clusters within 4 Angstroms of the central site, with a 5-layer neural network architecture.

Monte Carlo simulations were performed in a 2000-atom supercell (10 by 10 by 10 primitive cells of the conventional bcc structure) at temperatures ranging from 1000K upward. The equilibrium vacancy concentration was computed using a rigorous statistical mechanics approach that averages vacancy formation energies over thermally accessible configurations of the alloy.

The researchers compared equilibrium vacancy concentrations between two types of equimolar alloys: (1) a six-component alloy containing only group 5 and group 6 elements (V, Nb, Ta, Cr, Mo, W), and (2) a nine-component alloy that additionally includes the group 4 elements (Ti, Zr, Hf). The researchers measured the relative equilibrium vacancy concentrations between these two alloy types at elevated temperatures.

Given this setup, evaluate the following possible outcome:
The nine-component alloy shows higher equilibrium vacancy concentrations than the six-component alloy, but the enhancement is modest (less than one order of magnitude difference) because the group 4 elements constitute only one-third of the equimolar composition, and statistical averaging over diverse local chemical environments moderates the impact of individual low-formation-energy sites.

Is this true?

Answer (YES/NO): NO